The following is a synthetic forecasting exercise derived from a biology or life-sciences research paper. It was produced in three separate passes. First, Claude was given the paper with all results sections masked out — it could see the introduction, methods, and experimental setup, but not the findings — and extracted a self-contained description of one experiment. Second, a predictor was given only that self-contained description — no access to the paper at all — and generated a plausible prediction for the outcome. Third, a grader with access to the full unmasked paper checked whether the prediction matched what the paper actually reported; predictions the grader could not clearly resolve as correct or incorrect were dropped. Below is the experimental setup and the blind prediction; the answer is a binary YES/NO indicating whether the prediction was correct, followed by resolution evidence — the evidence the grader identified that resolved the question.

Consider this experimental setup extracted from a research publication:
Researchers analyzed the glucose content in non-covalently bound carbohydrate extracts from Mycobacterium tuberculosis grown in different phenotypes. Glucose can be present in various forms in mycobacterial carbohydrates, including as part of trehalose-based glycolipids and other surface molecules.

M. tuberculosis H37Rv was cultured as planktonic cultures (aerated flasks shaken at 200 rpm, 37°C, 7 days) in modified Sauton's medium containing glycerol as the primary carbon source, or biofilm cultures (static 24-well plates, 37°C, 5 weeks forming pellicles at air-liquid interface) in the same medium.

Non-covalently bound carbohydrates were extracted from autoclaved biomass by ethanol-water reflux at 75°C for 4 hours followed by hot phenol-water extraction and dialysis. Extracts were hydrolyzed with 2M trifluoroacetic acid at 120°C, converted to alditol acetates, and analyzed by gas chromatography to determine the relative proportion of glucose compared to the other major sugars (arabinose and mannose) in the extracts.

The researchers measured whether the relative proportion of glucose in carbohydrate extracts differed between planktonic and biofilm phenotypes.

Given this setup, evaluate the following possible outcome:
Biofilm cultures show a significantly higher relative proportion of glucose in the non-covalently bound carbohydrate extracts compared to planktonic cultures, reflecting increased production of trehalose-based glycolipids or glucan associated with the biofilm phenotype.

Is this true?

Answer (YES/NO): NO